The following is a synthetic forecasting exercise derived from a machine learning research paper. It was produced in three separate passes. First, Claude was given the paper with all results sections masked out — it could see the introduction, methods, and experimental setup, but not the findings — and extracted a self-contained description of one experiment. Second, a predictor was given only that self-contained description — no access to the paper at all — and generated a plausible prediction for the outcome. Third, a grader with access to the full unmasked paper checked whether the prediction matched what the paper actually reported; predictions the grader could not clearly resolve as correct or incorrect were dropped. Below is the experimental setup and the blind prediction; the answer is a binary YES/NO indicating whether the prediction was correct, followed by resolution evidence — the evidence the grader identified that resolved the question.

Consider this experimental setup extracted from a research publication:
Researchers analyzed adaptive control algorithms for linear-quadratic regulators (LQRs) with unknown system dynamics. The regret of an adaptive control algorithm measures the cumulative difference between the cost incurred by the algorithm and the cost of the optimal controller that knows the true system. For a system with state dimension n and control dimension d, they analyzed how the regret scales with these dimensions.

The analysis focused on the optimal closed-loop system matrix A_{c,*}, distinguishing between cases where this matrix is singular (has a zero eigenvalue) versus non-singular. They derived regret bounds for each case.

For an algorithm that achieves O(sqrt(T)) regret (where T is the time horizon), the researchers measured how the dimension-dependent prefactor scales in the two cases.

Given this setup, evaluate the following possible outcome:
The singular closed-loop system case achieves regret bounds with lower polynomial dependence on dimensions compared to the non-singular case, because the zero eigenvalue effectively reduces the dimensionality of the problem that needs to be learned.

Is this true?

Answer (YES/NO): NO